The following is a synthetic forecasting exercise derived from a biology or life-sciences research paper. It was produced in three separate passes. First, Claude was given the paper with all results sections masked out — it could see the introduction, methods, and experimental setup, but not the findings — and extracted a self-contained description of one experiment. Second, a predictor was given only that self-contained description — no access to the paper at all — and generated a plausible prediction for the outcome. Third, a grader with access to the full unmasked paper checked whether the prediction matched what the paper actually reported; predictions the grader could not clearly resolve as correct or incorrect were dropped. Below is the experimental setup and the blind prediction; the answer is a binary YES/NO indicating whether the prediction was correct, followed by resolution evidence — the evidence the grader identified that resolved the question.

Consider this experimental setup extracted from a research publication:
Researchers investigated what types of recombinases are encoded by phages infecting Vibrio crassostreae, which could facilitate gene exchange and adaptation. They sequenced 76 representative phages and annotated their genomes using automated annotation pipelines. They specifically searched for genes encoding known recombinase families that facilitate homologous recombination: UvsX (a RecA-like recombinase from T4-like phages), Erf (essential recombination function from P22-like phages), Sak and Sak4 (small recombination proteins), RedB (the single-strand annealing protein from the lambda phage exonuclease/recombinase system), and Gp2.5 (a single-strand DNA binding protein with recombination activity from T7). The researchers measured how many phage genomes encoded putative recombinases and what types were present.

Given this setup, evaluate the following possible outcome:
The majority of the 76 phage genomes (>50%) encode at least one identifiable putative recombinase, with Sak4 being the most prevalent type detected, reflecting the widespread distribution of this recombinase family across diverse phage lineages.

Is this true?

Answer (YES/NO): NO